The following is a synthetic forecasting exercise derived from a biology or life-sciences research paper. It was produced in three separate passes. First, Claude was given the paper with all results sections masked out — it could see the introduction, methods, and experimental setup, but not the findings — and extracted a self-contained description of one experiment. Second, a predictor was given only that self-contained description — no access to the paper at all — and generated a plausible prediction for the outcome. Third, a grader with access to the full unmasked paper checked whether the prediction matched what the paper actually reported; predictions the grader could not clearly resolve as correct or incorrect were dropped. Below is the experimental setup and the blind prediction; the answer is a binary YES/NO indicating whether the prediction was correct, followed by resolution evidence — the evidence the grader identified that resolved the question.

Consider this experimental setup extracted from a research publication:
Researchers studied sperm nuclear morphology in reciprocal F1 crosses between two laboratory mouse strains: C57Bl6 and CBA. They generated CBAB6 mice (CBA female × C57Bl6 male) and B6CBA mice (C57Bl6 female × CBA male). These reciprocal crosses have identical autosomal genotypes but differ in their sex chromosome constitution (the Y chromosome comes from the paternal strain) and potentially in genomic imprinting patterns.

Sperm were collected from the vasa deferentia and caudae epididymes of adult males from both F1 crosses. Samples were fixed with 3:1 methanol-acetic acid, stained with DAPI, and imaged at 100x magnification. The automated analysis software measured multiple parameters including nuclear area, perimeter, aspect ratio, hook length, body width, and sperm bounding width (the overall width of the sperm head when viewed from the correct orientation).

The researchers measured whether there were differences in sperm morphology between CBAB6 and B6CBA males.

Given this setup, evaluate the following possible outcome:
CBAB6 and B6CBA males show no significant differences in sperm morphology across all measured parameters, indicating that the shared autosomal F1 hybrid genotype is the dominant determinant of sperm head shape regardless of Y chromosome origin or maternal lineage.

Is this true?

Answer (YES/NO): NO